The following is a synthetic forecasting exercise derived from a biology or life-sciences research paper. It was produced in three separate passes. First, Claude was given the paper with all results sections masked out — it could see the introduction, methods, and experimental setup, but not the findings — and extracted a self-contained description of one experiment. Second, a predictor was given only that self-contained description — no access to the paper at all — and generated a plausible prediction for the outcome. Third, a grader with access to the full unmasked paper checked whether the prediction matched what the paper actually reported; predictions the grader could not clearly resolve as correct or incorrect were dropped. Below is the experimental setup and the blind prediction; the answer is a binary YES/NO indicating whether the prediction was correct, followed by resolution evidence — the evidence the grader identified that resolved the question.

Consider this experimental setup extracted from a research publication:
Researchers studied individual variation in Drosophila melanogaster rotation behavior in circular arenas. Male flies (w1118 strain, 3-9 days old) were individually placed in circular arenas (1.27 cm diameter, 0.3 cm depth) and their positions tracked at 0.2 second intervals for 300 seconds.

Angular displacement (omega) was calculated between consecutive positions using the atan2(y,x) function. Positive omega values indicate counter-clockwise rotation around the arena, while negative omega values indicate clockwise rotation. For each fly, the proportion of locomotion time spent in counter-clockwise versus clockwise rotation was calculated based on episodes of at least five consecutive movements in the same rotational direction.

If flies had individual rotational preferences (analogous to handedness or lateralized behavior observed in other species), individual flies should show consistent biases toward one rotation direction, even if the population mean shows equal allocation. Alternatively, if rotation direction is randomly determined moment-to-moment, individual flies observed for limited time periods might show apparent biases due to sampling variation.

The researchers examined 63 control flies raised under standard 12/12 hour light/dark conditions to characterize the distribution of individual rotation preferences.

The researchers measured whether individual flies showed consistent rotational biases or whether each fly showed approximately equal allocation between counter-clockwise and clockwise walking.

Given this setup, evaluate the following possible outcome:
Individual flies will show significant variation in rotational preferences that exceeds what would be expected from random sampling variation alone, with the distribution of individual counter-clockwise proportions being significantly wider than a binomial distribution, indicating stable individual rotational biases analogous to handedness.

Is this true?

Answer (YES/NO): NO